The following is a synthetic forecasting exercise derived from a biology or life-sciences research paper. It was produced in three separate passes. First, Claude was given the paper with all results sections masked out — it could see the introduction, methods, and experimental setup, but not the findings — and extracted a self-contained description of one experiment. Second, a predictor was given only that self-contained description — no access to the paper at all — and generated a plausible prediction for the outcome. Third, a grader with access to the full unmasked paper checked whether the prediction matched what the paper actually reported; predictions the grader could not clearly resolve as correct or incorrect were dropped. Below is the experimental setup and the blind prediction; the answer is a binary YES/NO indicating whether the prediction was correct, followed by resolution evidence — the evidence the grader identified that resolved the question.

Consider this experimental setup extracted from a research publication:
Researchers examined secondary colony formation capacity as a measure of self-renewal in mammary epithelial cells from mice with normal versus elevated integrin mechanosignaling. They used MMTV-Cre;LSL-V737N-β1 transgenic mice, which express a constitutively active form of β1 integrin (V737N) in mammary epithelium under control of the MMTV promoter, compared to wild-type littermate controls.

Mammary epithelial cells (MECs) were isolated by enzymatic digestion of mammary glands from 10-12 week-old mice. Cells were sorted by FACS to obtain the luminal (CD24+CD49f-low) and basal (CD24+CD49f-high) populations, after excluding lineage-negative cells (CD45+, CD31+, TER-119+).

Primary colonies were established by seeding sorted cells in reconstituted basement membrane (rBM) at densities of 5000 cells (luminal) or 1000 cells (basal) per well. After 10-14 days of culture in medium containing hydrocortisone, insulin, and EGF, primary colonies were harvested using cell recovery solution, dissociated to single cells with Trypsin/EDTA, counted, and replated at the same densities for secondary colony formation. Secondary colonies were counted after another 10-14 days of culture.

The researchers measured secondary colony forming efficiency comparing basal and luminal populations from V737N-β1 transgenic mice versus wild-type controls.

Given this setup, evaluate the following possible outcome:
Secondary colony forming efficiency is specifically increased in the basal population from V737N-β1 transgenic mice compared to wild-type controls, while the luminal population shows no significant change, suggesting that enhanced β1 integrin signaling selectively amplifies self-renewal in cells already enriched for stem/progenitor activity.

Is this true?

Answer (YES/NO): NO